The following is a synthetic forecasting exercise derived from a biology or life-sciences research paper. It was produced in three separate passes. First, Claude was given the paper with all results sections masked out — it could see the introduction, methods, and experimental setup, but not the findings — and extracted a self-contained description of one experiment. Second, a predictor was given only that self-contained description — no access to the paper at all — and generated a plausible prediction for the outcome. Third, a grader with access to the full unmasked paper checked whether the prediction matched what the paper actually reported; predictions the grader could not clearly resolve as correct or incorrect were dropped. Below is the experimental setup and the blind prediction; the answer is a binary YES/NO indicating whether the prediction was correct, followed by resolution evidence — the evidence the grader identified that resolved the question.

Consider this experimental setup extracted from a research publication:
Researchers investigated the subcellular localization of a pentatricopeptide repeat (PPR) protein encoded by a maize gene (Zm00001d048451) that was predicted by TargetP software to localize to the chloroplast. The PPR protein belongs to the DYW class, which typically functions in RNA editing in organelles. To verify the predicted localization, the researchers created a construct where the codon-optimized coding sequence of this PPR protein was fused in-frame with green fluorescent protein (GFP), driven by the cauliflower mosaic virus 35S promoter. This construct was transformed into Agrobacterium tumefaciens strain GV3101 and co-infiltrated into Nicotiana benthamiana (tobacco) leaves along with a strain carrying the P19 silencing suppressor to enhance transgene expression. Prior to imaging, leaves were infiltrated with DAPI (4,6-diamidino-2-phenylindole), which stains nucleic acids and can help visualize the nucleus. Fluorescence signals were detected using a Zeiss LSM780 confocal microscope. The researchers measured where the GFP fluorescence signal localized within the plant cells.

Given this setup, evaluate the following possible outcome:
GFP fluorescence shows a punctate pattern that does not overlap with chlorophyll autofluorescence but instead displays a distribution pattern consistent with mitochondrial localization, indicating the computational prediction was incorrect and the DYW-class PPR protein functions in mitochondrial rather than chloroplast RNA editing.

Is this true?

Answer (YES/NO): NO